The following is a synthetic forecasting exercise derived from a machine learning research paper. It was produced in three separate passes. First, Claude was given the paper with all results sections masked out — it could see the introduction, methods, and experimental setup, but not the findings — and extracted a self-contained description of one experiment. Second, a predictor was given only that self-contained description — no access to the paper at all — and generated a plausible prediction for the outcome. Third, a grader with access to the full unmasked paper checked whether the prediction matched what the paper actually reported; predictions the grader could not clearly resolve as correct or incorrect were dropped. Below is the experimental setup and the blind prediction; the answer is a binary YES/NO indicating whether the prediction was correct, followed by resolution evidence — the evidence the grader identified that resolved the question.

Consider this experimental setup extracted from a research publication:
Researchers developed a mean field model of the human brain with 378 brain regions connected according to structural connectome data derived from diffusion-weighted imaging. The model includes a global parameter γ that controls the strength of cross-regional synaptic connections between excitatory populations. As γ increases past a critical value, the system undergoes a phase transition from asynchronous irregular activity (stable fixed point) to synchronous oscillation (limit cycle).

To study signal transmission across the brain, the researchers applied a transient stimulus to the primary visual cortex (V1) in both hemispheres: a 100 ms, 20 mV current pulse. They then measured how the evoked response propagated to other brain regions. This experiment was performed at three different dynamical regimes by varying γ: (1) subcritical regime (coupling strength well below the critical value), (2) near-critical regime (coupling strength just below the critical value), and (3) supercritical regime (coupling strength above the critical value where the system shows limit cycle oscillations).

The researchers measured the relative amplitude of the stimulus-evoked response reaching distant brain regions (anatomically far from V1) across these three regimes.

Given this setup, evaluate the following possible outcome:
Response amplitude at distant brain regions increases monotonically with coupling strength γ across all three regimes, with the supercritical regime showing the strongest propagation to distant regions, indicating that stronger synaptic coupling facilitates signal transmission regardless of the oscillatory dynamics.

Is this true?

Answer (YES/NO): NO